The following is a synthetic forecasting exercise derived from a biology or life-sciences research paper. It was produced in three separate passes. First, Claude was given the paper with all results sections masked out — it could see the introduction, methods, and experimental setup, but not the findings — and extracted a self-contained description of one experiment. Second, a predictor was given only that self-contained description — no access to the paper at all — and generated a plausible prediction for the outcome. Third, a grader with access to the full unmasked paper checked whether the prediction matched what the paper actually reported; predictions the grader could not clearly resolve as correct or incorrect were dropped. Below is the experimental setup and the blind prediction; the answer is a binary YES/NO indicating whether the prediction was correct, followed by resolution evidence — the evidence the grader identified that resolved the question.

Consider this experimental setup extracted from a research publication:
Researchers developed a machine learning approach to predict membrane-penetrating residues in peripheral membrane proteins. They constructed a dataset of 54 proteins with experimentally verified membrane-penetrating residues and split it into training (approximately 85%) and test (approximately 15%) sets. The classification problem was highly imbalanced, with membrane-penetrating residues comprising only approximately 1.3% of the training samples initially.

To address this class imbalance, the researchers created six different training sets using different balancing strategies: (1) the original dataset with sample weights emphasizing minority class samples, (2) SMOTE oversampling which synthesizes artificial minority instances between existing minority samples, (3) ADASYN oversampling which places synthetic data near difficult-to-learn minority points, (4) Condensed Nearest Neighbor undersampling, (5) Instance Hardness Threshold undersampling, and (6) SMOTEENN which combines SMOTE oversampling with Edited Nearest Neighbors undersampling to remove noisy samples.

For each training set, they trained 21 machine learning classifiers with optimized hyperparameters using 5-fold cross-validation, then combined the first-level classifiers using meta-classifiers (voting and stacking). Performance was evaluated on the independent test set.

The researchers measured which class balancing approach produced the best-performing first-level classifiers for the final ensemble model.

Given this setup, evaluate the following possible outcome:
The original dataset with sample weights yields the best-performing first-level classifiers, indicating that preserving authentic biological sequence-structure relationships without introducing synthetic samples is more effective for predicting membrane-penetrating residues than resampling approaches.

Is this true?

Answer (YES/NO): YES